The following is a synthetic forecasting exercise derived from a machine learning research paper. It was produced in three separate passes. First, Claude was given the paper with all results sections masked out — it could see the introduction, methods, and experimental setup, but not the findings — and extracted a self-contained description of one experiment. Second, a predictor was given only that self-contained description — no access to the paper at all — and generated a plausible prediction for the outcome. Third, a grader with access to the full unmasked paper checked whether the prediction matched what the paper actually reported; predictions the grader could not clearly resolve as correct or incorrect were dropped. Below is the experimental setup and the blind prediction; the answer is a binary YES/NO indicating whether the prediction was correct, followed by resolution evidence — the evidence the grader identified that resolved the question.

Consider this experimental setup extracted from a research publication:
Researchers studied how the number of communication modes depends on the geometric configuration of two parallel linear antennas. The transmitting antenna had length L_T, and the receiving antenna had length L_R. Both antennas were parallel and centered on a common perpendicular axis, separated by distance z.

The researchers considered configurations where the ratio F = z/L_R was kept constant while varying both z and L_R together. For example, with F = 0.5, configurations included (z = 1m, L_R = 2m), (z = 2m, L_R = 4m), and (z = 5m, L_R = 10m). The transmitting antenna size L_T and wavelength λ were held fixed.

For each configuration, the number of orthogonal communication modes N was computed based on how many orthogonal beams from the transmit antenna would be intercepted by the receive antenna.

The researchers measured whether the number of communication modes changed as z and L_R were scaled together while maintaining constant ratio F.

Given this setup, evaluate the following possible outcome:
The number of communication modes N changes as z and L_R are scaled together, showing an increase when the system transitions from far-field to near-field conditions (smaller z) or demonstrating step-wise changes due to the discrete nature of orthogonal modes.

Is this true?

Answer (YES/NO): NO